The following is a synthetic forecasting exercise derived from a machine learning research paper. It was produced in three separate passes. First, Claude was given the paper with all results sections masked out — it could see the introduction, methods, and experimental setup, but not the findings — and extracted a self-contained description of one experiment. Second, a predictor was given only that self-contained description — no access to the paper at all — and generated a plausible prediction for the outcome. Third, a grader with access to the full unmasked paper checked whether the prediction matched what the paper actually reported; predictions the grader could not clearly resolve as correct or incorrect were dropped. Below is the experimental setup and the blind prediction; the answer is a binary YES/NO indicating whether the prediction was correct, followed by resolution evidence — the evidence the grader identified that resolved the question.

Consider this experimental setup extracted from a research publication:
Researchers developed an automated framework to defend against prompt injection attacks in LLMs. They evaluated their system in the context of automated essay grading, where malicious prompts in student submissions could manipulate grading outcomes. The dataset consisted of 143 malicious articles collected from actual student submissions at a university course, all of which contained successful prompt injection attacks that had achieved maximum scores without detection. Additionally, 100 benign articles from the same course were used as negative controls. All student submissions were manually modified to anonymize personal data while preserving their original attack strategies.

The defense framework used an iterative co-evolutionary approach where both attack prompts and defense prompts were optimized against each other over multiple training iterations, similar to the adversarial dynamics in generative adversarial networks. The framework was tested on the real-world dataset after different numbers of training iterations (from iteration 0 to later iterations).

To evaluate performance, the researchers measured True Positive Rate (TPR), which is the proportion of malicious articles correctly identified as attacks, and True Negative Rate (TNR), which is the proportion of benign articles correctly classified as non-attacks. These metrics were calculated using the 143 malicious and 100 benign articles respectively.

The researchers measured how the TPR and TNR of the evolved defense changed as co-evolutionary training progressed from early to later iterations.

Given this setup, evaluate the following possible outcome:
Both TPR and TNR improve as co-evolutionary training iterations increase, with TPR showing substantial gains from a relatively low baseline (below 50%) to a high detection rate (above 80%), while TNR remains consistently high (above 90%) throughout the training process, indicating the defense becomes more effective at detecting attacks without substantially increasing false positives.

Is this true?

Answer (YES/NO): NO